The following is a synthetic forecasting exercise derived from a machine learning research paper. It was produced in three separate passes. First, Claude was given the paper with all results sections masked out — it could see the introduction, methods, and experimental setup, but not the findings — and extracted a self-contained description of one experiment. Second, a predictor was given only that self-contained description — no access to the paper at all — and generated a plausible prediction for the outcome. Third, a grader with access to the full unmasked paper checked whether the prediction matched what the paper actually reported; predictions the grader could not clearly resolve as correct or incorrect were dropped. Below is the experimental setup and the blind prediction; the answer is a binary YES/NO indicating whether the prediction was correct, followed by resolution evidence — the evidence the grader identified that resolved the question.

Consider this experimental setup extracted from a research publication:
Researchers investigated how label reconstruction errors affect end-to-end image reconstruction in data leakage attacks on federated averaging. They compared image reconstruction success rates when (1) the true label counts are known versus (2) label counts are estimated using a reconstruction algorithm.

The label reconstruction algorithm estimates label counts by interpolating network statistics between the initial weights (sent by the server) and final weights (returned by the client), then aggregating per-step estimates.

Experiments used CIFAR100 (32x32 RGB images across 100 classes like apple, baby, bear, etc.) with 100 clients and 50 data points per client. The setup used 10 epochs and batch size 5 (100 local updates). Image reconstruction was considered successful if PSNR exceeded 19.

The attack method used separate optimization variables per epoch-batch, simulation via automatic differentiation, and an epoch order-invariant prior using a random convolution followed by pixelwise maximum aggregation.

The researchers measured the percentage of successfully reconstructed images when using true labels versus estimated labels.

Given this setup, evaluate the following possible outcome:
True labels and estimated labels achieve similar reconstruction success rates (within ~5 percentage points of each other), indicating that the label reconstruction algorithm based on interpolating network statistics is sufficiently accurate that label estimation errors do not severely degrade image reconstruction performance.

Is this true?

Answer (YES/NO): NO